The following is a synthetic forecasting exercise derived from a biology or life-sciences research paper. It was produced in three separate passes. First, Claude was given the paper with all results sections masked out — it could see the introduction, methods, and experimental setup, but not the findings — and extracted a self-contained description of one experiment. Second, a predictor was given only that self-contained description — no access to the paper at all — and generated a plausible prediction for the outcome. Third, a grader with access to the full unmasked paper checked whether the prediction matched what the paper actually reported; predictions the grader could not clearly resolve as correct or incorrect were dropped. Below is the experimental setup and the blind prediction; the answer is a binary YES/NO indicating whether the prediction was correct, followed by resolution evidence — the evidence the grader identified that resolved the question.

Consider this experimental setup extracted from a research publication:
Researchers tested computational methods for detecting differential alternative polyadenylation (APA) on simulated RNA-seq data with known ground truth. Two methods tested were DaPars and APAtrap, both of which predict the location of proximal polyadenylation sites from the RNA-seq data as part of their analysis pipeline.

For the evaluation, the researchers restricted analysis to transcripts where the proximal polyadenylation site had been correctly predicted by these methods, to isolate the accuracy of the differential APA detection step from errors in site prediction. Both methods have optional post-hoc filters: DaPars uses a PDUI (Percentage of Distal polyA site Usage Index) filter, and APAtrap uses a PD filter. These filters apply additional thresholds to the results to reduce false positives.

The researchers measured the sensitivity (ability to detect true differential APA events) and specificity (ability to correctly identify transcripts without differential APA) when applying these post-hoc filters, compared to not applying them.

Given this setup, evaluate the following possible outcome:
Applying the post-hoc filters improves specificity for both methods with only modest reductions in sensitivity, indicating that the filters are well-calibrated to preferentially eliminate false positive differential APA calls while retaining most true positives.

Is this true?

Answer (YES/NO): NO